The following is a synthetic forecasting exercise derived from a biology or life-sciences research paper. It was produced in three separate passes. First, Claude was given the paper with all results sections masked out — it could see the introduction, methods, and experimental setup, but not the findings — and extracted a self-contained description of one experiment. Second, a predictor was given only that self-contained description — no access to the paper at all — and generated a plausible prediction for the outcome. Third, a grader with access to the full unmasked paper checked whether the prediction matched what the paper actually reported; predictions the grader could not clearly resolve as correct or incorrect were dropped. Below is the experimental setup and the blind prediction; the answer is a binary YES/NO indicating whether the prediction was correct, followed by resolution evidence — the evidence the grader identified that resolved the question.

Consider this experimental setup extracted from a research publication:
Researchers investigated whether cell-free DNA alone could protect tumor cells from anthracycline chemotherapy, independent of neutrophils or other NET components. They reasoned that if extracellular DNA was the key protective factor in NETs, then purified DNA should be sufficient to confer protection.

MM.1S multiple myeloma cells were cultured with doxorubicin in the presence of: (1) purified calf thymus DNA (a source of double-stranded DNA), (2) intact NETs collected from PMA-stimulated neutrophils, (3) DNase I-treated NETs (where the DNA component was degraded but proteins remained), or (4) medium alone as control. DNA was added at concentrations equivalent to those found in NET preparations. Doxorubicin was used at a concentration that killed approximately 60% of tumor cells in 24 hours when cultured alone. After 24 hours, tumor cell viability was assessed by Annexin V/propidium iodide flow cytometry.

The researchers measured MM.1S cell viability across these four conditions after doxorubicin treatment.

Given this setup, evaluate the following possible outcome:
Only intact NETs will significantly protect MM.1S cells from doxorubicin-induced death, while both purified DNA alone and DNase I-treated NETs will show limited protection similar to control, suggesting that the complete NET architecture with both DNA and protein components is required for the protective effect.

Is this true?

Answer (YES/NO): NO